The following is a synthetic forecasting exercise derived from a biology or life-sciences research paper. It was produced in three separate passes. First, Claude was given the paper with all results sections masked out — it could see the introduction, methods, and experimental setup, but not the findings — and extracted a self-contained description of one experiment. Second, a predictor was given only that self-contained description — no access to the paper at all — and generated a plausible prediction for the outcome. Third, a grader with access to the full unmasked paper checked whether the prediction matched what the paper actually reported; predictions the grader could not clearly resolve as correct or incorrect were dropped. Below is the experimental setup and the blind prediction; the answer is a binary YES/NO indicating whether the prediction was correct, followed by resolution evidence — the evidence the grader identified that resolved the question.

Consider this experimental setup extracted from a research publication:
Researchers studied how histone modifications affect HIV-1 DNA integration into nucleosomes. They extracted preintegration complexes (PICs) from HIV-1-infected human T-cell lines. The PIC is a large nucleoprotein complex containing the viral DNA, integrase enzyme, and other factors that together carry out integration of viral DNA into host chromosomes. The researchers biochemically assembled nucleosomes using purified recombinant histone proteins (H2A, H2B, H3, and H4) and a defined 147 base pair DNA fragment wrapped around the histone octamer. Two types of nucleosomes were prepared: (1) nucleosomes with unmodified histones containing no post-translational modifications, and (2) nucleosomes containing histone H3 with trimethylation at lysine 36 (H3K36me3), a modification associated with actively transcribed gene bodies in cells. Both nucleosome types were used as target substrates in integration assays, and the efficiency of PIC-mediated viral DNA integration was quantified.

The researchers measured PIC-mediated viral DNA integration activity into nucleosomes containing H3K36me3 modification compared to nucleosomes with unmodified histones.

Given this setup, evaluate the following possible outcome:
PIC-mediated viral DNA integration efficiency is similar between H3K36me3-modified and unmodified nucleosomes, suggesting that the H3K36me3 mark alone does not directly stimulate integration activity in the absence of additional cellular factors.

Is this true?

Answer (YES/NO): NO